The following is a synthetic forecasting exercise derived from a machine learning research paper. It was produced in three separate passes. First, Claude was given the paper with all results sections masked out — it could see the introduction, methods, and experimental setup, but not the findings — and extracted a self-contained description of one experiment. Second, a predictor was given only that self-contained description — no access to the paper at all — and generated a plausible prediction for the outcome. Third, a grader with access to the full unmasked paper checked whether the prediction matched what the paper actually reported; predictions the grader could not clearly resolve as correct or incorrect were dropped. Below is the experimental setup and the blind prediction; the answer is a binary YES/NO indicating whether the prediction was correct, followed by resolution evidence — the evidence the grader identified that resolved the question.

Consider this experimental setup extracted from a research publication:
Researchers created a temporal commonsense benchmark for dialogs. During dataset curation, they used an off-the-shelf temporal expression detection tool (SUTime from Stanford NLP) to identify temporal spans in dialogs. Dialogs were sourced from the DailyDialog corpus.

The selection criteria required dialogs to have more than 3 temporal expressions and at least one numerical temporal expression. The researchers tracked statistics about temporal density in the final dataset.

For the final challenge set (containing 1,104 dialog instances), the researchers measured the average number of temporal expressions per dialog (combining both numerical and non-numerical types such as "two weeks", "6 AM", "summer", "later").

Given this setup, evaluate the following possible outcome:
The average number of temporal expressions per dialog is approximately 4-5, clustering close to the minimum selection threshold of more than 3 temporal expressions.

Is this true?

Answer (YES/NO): NO